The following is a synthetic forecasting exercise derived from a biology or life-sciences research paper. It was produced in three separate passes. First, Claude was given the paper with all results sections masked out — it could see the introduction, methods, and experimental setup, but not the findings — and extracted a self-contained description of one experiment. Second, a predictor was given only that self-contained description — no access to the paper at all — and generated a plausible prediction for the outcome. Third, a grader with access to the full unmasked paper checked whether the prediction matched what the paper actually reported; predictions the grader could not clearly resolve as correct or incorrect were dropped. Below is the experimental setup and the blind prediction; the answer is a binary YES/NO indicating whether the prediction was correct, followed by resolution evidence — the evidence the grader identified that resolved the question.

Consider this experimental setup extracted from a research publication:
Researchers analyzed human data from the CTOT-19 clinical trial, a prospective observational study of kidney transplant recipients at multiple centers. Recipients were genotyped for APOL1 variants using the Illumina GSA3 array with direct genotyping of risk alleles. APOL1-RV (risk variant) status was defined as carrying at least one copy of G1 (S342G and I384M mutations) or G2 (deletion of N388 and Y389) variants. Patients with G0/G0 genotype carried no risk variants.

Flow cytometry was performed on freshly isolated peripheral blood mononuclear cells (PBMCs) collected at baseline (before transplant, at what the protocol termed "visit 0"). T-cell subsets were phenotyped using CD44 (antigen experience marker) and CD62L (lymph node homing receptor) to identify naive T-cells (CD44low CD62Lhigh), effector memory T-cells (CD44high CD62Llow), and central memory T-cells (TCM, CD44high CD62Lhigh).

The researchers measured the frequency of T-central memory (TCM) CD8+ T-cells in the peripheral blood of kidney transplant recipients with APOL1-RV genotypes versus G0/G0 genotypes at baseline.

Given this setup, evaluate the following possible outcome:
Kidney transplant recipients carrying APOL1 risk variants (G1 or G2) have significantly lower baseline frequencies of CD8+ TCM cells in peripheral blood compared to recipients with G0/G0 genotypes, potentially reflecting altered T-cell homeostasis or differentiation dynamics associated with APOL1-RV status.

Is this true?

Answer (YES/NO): NO